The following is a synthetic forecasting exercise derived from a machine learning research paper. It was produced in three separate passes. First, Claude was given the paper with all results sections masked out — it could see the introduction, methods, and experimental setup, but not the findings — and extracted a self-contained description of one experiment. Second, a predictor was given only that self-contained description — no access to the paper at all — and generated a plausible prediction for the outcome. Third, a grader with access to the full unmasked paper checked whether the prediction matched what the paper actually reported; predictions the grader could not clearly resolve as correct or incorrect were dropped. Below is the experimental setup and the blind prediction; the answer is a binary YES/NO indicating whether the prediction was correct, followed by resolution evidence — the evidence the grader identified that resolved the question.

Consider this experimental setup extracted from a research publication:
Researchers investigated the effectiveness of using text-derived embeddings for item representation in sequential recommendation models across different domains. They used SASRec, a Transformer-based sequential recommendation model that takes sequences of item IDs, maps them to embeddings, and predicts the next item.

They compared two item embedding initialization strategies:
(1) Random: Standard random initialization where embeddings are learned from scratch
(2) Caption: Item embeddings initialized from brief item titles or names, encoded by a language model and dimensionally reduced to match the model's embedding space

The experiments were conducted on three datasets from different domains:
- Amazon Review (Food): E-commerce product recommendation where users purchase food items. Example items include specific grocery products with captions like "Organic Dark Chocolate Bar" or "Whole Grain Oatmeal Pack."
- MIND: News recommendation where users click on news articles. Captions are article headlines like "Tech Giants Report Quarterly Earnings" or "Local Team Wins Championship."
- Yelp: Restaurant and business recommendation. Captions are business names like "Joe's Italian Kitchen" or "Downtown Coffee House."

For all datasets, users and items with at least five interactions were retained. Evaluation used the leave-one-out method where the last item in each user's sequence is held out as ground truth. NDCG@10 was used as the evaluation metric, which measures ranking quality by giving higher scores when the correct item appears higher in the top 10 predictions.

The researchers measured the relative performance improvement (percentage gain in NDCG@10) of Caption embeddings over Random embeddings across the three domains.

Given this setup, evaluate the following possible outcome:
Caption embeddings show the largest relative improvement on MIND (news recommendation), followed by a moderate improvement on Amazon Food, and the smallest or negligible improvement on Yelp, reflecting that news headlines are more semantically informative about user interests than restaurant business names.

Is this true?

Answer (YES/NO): NO